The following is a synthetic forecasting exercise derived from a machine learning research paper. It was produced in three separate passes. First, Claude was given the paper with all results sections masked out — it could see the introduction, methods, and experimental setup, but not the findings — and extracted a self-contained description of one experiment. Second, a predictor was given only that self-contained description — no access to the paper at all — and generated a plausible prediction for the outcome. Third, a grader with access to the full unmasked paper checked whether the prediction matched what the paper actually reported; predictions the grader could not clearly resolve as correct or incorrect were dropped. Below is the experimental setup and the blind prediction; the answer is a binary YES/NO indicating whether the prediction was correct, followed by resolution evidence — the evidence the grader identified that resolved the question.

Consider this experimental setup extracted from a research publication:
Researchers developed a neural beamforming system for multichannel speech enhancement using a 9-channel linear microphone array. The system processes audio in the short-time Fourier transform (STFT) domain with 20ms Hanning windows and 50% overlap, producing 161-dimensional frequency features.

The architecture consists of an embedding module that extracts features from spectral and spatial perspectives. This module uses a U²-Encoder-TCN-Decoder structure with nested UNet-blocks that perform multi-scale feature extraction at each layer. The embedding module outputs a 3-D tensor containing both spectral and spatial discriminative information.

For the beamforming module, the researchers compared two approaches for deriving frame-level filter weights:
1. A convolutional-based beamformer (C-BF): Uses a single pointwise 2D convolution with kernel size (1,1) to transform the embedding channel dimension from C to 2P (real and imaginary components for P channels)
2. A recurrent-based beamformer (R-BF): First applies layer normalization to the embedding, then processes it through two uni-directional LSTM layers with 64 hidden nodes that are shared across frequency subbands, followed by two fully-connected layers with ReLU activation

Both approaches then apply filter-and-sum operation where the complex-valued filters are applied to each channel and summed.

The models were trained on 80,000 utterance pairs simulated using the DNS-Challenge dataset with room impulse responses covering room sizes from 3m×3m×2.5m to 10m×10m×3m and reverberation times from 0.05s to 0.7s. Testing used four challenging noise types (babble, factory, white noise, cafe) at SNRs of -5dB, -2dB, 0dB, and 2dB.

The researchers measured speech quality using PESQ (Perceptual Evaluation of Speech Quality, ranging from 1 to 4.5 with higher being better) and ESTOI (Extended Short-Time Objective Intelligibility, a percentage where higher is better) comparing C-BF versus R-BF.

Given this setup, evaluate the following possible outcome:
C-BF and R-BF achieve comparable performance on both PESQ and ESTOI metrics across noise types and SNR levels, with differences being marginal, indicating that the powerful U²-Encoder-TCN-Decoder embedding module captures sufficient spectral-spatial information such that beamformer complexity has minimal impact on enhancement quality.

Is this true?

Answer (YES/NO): NO